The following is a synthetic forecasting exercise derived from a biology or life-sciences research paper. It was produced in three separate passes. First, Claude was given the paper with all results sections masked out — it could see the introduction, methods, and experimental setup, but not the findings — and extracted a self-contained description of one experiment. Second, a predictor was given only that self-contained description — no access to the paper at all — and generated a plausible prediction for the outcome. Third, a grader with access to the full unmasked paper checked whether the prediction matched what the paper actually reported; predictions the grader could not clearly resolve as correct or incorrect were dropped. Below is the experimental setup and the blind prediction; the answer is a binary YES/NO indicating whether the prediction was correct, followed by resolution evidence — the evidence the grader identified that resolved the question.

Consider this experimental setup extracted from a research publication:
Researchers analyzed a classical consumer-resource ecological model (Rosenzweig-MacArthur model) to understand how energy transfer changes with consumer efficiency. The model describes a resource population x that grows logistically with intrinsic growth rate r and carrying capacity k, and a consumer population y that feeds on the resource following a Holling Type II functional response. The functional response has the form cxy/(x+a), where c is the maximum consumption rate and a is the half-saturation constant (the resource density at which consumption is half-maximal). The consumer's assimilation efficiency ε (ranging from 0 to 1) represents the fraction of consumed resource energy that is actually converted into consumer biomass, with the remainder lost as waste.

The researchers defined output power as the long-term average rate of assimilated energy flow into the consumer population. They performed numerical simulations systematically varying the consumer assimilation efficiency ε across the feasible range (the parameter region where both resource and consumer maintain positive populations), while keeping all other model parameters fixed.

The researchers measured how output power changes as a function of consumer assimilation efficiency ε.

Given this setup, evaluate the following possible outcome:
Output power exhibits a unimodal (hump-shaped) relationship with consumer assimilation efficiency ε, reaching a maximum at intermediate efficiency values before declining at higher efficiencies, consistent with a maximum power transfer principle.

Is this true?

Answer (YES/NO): YES